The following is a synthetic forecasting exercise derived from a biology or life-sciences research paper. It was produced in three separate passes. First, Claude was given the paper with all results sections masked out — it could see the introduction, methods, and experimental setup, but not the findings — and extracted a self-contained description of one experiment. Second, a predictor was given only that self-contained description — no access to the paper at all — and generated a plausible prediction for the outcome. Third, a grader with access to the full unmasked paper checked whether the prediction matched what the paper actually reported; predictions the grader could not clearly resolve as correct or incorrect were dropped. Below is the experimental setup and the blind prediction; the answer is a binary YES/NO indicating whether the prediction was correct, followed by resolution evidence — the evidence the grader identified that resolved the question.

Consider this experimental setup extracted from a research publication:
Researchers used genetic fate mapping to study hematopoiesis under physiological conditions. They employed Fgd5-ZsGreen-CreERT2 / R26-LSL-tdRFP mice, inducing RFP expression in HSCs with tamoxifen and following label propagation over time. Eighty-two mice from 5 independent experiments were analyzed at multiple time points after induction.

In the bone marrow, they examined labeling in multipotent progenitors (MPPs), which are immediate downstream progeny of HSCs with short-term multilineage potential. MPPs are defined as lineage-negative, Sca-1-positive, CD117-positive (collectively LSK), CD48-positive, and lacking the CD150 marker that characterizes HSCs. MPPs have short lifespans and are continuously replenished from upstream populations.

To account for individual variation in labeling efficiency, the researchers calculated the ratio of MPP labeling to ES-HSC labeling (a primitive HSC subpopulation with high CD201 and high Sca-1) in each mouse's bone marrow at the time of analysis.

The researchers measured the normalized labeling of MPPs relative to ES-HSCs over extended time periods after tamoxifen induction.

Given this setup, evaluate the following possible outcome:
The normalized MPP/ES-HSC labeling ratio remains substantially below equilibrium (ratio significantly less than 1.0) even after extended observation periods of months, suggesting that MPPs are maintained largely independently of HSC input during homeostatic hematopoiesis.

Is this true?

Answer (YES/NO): NO